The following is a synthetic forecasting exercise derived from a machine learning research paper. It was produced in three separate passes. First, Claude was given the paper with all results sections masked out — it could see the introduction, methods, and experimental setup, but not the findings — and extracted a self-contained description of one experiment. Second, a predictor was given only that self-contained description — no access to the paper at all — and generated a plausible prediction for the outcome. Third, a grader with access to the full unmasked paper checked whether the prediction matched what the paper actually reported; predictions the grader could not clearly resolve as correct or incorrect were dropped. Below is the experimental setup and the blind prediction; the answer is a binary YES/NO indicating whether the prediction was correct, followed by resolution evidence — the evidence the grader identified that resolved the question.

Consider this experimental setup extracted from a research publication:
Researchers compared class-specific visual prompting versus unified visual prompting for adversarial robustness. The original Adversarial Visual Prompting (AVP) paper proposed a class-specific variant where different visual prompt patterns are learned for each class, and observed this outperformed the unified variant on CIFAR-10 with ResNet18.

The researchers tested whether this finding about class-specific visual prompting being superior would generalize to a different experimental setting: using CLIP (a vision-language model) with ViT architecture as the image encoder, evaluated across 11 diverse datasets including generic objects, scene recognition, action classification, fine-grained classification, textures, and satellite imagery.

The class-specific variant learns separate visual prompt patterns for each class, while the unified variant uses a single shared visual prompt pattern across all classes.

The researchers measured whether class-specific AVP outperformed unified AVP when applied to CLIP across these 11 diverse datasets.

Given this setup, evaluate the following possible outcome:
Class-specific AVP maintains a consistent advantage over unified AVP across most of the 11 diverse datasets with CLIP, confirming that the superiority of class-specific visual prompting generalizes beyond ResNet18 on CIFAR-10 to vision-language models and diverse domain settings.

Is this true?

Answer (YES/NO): NO